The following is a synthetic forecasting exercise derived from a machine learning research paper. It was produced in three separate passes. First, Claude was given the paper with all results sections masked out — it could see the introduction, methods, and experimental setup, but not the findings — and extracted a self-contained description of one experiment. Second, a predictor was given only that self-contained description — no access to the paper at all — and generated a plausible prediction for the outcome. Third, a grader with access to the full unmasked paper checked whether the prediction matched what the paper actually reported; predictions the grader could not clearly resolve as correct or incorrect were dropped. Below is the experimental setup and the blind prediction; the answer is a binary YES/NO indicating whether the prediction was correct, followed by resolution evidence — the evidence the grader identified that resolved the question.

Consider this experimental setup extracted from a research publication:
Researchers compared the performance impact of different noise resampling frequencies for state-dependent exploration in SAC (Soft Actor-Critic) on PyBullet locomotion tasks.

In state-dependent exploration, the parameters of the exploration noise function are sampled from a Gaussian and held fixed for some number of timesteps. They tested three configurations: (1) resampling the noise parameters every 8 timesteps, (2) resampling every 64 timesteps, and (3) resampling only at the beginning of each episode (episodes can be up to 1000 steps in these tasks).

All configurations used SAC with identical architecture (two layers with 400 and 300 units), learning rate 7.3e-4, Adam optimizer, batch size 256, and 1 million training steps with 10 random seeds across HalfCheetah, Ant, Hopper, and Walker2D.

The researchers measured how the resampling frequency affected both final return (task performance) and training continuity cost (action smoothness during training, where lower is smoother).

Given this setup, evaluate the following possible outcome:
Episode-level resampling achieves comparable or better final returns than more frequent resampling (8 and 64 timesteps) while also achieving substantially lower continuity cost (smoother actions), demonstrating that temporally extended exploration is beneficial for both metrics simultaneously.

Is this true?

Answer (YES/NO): NO